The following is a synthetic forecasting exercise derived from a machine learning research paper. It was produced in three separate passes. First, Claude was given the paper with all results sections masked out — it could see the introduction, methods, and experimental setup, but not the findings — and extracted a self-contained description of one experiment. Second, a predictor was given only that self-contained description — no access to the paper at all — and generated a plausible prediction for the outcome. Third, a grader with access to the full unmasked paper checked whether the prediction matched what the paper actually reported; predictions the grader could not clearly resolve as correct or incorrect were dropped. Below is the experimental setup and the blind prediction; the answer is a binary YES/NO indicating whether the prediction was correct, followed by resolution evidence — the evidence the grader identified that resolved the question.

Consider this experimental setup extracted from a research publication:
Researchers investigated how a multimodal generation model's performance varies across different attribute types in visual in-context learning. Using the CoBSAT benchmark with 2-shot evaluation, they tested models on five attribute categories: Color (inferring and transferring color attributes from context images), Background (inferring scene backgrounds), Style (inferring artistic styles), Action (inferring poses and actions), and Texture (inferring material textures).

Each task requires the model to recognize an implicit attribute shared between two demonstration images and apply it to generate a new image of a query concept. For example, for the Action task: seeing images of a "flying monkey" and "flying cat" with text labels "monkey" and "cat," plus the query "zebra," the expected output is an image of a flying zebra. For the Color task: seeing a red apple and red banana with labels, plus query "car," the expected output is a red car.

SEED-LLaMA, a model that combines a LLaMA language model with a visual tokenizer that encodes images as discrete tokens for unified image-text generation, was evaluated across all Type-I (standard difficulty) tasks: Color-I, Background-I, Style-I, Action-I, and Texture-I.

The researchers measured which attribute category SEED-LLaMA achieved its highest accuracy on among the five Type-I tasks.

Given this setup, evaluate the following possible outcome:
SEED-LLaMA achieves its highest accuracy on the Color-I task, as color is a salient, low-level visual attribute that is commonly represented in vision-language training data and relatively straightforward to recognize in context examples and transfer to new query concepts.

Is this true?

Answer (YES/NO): YES